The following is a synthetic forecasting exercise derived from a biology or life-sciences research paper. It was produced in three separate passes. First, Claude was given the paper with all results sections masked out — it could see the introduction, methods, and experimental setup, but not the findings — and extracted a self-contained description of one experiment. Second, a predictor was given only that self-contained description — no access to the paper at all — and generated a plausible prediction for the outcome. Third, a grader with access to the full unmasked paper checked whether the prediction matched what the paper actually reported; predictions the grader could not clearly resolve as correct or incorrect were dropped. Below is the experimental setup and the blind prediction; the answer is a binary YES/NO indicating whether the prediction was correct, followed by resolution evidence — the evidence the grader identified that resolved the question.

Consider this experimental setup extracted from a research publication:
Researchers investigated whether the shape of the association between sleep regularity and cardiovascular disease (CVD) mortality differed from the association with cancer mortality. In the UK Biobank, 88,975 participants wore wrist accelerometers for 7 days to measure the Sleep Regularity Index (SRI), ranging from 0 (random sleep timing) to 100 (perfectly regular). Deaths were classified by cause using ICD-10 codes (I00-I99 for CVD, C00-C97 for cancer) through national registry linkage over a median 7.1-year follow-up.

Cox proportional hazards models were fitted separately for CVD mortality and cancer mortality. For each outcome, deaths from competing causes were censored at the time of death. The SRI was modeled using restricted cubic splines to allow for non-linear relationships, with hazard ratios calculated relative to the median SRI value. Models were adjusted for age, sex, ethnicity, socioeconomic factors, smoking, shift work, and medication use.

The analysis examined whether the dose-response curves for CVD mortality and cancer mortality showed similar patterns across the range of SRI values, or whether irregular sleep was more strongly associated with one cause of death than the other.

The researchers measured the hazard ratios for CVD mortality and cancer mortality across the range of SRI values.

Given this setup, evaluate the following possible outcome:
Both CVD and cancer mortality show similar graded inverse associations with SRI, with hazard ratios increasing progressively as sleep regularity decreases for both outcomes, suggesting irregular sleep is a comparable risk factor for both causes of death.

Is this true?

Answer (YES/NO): NO